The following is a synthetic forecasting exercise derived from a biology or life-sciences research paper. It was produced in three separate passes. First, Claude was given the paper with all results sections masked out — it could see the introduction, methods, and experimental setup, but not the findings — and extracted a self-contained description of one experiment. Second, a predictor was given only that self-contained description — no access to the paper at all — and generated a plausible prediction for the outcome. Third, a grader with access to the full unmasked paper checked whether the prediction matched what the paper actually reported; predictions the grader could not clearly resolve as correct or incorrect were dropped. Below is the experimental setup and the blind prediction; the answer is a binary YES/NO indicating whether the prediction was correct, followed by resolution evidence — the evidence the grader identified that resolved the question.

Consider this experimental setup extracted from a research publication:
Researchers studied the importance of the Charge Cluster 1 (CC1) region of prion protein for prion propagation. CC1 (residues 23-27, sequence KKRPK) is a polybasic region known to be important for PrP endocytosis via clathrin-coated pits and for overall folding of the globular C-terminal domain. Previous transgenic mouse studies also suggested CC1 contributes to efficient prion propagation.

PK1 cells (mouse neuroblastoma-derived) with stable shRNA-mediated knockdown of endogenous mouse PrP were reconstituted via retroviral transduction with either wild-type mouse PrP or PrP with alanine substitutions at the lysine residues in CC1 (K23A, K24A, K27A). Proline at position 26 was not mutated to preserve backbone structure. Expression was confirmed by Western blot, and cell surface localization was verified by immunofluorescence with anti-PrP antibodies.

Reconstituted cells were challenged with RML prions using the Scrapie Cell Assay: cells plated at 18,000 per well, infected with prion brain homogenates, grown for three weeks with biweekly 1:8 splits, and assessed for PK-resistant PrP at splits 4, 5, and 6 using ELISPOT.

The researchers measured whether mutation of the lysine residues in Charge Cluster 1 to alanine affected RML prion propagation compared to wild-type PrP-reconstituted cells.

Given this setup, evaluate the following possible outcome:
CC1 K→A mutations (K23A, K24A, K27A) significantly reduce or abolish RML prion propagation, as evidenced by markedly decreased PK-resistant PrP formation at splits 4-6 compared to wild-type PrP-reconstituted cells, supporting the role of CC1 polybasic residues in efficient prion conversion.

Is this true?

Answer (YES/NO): NO